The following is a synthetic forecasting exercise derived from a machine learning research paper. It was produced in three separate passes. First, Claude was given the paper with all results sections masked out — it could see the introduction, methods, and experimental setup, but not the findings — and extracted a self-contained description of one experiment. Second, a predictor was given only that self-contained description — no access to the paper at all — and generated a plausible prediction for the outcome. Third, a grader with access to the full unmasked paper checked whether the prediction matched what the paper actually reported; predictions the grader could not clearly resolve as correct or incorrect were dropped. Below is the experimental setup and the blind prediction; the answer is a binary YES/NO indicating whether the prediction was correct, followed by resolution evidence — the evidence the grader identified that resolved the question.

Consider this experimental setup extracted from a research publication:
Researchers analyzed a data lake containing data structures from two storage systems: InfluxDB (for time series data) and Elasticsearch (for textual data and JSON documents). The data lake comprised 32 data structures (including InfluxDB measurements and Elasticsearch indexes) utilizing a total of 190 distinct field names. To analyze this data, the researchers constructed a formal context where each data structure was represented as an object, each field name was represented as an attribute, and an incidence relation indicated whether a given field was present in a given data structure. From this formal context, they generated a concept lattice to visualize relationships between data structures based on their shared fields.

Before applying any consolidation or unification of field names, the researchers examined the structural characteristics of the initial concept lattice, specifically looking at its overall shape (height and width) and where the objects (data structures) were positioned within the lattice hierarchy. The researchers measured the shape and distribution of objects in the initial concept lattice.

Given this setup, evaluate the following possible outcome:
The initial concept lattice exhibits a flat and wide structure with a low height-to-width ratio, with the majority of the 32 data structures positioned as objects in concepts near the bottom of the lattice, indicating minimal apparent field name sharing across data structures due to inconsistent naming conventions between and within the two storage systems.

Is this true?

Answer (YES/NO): YES